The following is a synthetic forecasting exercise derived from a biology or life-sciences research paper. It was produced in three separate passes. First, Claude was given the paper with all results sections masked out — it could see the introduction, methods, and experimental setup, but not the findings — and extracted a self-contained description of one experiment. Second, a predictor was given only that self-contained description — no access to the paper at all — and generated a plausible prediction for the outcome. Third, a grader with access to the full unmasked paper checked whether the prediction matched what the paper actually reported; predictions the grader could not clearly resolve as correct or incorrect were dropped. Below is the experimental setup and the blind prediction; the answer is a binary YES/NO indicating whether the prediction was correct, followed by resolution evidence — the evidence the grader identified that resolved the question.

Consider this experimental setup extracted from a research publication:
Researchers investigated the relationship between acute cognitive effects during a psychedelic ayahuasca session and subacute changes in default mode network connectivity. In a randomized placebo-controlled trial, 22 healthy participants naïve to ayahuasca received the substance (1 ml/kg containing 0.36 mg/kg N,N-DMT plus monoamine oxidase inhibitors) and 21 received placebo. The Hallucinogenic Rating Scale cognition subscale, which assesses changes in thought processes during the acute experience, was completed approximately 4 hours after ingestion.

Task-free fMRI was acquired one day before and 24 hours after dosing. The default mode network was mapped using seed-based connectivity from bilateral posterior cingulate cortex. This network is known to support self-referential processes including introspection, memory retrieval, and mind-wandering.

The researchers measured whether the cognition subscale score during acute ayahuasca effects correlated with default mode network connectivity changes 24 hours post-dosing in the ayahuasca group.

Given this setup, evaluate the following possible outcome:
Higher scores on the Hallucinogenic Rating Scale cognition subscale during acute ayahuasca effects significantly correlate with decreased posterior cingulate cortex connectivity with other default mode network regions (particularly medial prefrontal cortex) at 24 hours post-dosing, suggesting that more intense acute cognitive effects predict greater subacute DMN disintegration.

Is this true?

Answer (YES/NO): NO